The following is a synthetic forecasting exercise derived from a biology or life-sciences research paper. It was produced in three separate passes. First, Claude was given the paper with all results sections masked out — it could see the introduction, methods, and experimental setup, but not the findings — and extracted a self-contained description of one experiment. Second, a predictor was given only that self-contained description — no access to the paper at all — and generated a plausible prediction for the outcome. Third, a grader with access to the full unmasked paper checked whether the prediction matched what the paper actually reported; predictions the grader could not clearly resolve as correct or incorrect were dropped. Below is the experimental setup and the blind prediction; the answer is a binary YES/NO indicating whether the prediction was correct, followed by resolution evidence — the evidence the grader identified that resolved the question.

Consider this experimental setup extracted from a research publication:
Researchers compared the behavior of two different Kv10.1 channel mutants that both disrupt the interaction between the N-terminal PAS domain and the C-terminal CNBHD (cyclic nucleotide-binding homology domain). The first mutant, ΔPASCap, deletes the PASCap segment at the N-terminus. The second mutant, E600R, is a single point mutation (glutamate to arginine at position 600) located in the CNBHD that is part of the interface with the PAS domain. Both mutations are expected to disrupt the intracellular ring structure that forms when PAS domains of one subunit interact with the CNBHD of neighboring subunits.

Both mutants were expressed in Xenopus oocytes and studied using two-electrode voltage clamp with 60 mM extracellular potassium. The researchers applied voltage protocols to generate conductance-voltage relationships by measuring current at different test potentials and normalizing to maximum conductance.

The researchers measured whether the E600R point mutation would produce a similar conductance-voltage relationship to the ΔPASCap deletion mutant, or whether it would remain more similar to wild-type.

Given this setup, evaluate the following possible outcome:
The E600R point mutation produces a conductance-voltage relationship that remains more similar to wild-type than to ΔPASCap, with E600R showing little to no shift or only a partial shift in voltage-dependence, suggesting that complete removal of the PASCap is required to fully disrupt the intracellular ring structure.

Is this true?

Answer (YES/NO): NO